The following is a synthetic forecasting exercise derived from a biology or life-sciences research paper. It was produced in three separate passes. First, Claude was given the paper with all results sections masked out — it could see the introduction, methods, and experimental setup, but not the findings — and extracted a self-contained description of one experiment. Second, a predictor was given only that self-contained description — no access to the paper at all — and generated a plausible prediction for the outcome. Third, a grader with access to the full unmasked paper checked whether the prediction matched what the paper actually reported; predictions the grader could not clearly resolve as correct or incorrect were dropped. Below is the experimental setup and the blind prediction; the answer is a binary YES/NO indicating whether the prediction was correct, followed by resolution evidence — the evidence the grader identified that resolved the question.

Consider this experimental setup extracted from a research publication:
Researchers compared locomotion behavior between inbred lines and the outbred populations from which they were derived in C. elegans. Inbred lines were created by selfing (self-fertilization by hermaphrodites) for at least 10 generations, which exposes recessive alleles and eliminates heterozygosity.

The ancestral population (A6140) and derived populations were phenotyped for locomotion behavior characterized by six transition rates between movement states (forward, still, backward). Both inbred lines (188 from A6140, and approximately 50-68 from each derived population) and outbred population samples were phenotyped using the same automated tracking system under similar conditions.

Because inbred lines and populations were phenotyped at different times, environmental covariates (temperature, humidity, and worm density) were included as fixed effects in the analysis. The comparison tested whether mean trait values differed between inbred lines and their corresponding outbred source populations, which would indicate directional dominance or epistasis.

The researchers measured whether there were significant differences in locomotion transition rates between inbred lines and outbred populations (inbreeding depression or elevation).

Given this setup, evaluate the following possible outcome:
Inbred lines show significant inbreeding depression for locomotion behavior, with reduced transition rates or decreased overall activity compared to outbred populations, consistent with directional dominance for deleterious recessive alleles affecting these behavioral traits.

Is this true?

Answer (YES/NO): NO